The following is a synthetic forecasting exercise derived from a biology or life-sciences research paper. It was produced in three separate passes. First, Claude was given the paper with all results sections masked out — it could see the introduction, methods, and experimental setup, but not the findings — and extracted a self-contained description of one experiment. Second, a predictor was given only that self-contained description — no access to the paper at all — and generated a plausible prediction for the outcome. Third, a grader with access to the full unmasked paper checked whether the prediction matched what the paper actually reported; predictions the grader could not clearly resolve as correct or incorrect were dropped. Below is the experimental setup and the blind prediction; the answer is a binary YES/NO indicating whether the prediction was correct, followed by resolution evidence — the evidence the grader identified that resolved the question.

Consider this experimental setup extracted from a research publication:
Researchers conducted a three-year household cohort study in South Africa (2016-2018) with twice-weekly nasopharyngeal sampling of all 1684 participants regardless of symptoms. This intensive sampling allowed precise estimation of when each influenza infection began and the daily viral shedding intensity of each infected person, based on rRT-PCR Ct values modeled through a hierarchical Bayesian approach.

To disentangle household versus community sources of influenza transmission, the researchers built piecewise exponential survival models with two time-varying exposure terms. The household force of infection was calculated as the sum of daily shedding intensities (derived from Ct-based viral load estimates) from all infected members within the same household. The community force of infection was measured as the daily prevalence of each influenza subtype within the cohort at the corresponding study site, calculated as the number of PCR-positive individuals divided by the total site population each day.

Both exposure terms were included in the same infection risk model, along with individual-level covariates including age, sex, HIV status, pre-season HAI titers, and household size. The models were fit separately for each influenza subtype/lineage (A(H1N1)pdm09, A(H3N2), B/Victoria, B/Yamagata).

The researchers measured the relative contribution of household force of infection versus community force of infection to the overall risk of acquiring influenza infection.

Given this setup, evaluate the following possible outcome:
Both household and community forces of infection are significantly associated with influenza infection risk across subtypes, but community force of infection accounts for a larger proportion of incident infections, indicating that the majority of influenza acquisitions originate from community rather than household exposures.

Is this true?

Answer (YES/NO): NO